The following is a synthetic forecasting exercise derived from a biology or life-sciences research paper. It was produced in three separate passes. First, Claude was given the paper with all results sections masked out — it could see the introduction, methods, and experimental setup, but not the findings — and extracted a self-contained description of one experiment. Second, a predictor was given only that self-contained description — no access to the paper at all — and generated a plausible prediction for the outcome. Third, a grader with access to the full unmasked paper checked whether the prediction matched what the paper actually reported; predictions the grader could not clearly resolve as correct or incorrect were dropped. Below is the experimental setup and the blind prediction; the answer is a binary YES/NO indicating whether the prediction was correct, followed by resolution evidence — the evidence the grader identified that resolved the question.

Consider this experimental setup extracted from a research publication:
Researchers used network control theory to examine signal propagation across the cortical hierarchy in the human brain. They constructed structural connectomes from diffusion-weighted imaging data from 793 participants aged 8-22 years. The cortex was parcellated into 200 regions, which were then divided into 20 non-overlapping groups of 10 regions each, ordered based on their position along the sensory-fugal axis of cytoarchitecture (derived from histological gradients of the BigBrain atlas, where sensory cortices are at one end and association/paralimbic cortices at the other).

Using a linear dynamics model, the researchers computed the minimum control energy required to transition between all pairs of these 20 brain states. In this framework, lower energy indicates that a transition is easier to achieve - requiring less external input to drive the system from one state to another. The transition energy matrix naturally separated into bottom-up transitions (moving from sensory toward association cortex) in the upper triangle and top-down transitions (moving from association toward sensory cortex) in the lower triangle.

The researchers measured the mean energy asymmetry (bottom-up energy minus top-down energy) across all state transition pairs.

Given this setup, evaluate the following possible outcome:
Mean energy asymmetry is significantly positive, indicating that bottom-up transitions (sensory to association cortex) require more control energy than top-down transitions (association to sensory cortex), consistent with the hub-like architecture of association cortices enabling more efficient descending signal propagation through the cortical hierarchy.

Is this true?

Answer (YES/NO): NO